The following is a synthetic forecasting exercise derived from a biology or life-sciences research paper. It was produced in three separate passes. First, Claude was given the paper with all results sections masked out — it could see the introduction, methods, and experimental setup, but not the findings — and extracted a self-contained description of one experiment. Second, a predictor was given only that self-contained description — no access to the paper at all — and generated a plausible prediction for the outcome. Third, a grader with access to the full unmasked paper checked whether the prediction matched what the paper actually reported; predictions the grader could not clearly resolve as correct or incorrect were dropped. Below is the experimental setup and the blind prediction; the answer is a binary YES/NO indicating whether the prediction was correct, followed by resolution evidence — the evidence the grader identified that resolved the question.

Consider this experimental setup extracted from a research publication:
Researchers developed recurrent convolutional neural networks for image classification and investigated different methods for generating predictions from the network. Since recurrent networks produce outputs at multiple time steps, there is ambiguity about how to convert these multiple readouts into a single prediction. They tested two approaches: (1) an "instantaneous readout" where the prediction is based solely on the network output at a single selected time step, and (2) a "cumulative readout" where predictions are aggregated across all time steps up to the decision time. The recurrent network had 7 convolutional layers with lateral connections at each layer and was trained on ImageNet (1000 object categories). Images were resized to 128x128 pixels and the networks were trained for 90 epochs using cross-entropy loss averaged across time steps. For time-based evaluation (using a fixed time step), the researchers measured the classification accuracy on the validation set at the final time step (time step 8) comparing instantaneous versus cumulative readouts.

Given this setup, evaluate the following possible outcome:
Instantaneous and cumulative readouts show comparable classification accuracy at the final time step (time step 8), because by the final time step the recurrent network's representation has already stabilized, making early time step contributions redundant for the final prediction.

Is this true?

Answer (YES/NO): NO